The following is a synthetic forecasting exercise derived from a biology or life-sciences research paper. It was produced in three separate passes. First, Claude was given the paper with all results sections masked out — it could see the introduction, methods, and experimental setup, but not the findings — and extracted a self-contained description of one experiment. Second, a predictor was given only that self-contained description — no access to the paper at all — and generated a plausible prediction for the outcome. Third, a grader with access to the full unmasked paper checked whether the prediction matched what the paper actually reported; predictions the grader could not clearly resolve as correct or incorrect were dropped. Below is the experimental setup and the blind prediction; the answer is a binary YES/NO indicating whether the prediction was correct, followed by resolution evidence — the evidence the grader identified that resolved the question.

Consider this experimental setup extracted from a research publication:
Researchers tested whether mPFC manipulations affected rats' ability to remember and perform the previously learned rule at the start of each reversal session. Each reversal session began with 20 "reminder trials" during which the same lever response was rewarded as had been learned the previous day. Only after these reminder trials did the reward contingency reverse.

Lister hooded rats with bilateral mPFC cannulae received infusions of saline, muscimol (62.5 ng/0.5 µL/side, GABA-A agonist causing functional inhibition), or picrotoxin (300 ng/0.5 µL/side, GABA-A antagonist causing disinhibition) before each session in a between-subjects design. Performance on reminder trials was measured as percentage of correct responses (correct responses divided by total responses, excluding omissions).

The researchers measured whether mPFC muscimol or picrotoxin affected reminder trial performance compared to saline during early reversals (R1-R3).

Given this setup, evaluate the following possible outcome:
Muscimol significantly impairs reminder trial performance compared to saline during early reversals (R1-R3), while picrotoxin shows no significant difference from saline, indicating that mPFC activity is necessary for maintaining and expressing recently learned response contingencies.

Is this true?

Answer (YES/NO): NO